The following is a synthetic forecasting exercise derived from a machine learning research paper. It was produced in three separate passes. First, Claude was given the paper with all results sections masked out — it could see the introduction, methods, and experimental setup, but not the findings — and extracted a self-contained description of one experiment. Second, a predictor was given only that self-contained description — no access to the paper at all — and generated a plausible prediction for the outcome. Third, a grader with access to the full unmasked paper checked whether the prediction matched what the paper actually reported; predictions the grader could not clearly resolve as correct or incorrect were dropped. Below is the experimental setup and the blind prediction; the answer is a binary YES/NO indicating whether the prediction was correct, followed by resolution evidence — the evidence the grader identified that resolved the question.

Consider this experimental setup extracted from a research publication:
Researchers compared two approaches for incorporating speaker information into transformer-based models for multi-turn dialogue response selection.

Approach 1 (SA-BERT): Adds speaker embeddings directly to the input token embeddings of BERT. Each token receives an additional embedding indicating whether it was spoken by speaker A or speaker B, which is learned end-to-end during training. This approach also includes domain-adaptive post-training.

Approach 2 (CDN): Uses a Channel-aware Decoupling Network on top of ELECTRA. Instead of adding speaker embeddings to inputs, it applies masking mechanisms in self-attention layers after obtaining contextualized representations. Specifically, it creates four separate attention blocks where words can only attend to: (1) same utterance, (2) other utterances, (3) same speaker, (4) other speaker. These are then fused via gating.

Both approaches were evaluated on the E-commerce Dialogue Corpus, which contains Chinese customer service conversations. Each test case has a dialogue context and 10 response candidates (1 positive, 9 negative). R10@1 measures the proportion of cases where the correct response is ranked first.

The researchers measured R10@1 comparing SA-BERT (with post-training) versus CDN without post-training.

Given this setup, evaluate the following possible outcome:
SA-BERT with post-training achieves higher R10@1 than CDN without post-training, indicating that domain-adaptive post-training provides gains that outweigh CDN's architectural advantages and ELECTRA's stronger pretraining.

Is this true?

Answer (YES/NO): YES